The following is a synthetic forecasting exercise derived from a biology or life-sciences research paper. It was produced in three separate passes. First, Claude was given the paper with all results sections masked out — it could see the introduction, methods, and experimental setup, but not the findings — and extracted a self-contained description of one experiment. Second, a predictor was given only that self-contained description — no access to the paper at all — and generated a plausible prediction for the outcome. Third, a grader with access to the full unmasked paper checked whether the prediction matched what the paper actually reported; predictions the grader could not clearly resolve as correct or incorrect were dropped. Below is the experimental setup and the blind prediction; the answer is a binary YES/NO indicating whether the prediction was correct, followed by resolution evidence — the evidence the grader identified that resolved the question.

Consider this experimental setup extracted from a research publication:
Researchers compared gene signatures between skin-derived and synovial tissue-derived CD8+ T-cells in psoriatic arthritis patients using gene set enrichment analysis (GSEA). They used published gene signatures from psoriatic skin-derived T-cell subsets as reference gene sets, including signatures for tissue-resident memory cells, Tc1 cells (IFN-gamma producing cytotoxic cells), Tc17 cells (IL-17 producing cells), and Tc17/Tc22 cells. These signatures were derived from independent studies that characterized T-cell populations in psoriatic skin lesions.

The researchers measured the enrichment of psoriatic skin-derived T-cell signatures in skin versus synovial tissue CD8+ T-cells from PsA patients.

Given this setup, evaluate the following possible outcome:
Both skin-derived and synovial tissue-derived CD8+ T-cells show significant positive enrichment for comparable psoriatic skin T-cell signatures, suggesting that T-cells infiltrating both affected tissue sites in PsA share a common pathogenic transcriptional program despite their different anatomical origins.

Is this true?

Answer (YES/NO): NO